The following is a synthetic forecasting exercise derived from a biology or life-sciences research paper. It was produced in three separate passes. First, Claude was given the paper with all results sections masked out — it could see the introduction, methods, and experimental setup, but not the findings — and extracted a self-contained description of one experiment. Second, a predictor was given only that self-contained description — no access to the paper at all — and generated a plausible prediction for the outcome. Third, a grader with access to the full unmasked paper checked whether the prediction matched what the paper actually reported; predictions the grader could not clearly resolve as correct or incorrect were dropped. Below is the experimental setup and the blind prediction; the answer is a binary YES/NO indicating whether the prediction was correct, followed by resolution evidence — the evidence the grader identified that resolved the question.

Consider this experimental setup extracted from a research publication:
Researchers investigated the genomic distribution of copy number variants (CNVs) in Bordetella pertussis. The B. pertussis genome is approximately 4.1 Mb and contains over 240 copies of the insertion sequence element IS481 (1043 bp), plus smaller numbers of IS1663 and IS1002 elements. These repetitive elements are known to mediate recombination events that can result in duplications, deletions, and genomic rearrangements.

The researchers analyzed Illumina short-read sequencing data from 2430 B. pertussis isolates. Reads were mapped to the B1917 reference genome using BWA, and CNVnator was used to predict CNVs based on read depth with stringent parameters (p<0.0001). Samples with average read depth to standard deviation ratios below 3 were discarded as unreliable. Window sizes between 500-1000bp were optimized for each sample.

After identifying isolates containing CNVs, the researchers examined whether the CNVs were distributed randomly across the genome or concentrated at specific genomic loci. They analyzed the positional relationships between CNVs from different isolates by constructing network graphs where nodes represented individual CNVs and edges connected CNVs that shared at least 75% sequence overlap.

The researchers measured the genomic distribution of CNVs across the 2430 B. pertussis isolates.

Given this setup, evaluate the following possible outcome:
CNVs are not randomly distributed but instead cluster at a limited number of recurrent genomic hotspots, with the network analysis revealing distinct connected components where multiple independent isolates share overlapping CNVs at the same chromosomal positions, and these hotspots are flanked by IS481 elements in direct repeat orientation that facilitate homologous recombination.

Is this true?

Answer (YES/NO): NO